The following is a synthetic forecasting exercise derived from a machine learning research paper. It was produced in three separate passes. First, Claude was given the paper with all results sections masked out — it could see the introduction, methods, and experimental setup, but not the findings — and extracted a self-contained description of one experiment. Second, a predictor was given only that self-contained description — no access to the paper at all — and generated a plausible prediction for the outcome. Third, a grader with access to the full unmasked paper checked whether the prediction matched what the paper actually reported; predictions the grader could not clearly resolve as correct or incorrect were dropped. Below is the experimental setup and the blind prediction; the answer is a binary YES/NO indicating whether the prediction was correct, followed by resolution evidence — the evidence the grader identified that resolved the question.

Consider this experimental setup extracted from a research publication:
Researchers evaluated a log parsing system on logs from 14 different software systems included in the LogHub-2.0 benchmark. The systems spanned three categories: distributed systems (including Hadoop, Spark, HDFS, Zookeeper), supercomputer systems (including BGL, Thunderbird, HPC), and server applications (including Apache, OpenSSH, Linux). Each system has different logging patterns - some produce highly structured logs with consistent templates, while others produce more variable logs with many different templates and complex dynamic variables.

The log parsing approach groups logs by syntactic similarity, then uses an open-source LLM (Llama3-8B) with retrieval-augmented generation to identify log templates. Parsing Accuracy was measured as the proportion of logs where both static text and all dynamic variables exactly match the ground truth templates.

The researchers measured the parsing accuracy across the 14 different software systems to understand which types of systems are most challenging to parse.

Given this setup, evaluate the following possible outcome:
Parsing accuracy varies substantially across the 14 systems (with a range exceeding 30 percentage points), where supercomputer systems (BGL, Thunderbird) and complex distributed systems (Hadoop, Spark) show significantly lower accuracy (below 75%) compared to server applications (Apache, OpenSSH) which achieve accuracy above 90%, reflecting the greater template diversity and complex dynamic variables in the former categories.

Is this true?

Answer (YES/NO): NO